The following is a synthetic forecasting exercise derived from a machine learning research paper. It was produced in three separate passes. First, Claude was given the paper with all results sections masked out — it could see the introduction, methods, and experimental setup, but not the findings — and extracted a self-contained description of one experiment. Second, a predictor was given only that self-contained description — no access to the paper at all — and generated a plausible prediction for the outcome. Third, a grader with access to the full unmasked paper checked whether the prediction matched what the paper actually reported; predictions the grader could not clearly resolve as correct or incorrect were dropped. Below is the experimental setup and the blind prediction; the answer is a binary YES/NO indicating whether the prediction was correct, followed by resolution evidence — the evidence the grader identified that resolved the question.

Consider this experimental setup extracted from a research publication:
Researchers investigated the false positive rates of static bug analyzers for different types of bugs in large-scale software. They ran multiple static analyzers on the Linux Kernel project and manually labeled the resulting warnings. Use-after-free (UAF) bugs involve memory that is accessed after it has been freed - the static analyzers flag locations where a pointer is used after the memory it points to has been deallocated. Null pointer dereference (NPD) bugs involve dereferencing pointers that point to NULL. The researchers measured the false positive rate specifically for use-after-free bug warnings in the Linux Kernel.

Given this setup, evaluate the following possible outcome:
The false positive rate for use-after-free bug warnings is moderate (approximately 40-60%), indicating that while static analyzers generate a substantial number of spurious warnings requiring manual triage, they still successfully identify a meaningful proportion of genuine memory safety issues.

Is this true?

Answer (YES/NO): NO